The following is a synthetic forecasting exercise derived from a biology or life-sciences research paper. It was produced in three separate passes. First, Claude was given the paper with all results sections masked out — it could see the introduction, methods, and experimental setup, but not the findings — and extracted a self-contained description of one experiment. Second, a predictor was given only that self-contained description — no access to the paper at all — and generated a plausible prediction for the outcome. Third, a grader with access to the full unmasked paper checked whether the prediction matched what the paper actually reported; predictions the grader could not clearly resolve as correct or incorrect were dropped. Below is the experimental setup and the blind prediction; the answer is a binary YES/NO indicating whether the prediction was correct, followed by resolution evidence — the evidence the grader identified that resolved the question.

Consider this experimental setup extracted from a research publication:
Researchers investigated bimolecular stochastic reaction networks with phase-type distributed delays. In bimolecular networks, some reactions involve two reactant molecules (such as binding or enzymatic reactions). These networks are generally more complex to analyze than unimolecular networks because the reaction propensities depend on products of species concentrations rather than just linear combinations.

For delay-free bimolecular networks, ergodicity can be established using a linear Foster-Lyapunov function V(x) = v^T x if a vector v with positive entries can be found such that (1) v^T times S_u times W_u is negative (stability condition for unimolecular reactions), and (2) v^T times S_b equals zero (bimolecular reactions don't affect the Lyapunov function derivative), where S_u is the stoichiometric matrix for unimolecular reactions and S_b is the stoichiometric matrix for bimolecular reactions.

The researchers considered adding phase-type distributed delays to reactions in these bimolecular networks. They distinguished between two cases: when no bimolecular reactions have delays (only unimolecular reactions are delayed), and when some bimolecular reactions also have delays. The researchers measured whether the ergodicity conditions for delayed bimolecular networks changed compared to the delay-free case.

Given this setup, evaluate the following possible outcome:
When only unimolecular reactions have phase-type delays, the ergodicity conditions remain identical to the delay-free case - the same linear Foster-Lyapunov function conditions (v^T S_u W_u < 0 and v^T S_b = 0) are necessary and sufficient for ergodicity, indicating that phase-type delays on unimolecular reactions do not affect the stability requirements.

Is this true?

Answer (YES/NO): YES